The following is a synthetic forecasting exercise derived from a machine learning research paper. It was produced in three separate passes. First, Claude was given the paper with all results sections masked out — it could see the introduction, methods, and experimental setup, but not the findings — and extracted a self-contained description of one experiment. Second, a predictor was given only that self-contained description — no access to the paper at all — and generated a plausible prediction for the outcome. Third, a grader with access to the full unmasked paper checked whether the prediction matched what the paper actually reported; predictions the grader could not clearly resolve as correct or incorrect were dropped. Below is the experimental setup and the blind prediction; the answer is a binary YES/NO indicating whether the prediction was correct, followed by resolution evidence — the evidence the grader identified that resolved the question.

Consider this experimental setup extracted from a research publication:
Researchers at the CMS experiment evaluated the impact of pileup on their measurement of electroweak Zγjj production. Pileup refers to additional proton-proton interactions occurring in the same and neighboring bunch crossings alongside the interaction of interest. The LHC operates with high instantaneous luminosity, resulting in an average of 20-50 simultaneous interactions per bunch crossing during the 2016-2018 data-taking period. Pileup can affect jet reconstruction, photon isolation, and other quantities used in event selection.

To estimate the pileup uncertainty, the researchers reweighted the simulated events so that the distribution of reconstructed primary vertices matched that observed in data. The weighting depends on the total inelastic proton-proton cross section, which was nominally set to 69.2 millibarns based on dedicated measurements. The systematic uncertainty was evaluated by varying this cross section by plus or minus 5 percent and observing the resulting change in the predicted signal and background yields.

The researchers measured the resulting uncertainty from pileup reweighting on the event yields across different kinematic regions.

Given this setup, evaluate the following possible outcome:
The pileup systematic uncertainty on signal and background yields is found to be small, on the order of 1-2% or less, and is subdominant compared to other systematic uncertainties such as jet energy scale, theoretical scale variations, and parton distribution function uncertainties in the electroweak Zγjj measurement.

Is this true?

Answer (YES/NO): NO